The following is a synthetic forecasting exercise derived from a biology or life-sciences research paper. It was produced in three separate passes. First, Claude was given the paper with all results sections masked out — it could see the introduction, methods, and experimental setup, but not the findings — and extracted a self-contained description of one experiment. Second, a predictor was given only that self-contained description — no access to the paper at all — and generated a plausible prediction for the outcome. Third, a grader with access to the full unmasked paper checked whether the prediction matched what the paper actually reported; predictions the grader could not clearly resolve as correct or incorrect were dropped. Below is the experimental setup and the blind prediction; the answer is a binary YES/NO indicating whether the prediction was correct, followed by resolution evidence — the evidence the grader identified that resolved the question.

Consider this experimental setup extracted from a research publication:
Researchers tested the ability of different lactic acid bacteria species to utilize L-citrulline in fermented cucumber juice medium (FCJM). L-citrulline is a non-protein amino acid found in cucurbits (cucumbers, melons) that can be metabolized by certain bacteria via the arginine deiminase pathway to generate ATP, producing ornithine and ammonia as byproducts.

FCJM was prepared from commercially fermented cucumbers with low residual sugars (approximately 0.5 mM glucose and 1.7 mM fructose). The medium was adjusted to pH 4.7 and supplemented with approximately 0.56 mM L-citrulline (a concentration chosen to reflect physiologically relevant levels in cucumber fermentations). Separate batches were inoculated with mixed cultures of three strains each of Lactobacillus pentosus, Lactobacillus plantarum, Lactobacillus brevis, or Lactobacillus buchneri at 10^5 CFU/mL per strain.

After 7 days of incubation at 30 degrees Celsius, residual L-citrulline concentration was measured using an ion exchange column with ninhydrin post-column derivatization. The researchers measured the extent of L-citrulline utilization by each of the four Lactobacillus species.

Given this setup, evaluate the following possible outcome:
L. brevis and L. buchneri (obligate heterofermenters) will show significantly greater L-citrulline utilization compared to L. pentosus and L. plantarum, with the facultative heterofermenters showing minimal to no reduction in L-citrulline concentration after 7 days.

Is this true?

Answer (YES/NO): NO